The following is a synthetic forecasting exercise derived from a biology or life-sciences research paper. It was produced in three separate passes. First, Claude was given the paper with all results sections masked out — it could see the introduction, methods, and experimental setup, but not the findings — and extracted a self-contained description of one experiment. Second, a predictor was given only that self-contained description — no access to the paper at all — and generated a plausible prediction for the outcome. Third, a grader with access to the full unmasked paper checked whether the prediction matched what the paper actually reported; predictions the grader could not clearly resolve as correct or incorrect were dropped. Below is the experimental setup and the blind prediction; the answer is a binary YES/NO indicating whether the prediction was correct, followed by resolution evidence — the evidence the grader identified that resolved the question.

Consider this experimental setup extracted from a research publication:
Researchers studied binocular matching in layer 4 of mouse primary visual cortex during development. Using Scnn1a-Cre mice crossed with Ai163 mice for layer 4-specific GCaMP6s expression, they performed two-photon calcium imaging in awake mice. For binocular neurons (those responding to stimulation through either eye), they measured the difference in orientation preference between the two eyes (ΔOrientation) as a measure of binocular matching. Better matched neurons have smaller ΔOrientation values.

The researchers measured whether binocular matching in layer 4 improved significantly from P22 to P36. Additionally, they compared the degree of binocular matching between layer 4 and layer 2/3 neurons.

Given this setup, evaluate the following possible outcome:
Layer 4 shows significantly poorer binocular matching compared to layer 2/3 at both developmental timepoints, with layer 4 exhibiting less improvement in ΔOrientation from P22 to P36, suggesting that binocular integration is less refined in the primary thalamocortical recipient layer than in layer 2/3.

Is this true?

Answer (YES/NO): YES